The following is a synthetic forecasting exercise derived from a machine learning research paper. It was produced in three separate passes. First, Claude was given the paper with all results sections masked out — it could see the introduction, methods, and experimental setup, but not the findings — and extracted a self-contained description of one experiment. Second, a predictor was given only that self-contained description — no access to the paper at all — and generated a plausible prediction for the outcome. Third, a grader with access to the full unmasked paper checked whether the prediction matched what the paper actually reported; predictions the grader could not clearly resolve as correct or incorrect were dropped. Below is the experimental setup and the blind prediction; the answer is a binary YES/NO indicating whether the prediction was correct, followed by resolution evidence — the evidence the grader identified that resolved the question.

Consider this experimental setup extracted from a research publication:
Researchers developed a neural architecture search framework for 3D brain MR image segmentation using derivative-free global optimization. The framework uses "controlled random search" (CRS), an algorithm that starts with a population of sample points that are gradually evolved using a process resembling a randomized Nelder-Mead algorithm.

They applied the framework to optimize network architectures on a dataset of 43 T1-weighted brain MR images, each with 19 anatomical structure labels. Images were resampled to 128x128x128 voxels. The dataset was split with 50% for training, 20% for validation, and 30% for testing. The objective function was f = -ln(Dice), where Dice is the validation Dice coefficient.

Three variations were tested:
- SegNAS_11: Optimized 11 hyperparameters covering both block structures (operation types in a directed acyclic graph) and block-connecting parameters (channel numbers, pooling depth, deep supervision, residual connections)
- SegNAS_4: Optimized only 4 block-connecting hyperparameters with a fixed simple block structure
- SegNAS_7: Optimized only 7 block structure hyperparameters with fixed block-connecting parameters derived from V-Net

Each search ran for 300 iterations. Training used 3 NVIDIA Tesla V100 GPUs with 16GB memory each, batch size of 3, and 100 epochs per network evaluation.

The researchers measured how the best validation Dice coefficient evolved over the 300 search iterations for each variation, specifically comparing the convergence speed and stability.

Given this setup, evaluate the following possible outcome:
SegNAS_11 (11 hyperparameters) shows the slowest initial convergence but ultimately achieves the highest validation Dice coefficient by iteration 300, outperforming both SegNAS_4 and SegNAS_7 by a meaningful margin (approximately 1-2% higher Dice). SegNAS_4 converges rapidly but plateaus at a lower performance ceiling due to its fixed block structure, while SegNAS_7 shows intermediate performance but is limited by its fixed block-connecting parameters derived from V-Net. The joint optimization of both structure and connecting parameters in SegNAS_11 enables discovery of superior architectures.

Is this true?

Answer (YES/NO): NO